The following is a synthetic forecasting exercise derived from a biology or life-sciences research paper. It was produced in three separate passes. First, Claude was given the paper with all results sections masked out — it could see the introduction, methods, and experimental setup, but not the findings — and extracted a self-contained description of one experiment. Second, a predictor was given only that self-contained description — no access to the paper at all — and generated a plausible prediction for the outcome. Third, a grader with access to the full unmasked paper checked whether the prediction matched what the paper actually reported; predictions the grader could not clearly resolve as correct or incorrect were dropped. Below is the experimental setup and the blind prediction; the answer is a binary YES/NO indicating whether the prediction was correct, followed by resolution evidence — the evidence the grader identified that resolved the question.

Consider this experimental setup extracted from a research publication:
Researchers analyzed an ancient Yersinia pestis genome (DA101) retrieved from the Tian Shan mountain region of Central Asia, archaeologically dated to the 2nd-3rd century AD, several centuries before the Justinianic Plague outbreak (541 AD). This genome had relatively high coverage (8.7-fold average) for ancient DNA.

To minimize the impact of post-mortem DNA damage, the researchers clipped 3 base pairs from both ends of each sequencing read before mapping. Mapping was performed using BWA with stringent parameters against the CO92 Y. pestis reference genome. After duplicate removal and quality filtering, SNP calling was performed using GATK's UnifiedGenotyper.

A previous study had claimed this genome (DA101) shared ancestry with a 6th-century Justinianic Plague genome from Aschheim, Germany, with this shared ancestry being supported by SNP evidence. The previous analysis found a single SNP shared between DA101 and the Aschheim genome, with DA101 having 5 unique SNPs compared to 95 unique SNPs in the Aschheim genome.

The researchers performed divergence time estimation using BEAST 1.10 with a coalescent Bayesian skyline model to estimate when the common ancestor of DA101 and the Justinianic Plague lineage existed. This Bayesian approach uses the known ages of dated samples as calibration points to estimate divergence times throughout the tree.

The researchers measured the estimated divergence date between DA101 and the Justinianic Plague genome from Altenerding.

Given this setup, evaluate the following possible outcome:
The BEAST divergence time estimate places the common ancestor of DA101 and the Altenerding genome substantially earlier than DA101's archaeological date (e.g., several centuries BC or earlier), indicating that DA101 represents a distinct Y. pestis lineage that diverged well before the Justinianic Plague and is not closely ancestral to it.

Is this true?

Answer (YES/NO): YES